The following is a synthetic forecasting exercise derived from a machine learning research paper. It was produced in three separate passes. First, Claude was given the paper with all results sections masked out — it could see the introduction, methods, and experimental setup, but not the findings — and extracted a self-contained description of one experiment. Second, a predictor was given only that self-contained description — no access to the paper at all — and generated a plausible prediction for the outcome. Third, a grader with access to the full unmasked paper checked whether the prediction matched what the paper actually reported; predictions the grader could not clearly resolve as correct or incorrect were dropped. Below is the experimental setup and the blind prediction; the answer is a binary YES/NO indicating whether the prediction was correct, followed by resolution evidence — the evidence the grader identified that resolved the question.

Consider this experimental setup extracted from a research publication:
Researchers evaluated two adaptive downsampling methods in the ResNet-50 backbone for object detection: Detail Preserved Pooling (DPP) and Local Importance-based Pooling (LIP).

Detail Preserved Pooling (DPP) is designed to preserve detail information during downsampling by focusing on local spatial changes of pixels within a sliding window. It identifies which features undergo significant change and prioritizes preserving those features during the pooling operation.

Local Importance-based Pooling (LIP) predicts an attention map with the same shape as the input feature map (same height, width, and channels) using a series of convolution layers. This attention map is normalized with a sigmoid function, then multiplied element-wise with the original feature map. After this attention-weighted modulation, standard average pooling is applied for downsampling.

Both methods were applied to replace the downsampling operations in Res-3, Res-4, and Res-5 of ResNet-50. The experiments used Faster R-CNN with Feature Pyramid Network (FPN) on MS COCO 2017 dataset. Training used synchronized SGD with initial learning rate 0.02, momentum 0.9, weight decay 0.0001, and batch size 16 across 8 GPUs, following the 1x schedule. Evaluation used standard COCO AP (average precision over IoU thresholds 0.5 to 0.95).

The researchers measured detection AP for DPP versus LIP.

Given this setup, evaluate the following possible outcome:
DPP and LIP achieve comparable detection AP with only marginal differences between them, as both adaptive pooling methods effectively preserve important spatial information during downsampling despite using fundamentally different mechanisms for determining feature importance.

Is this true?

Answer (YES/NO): YES